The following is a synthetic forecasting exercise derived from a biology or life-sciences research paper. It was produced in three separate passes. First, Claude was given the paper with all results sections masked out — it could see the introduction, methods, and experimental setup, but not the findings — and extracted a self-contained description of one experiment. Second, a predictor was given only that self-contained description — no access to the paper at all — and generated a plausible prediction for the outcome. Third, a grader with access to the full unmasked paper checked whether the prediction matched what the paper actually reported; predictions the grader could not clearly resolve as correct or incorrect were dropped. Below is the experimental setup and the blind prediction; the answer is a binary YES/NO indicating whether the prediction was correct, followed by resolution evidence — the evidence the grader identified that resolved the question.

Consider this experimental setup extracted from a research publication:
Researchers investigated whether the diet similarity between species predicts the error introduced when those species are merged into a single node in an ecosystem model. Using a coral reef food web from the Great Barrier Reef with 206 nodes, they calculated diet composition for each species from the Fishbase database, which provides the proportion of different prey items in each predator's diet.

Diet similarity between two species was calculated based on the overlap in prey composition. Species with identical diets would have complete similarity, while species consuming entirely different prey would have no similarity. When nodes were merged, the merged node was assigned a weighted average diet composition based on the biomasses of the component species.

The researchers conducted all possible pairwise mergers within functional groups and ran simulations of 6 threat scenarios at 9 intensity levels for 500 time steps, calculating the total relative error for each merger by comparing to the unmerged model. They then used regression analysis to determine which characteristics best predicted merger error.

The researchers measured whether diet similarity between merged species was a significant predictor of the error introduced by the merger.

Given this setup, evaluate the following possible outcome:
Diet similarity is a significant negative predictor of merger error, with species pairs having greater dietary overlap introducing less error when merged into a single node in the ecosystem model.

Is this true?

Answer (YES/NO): NO